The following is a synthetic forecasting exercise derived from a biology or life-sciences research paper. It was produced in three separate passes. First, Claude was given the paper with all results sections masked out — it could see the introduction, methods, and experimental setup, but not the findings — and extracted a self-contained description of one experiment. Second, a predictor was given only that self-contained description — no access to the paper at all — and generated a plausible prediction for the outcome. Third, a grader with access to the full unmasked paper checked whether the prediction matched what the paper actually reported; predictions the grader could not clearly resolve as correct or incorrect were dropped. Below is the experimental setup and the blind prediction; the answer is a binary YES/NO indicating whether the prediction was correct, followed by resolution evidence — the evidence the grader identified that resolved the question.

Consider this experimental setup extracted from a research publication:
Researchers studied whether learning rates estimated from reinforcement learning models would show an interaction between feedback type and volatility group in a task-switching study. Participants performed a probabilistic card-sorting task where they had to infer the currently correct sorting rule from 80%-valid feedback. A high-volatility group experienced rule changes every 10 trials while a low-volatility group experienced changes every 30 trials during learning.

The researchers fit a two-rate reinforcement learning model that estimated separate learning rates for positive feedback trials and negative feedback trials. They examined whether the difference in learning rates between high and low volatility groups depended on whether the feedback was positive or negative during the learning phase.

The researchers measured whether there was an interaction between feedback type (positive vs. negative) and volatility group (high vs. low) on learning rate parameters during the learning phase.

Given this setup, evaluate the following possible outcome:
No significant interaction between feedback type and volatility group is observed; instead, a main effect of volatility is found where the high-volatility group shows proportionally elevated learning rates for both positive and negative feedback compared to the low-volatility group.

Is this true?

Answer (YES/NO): NO